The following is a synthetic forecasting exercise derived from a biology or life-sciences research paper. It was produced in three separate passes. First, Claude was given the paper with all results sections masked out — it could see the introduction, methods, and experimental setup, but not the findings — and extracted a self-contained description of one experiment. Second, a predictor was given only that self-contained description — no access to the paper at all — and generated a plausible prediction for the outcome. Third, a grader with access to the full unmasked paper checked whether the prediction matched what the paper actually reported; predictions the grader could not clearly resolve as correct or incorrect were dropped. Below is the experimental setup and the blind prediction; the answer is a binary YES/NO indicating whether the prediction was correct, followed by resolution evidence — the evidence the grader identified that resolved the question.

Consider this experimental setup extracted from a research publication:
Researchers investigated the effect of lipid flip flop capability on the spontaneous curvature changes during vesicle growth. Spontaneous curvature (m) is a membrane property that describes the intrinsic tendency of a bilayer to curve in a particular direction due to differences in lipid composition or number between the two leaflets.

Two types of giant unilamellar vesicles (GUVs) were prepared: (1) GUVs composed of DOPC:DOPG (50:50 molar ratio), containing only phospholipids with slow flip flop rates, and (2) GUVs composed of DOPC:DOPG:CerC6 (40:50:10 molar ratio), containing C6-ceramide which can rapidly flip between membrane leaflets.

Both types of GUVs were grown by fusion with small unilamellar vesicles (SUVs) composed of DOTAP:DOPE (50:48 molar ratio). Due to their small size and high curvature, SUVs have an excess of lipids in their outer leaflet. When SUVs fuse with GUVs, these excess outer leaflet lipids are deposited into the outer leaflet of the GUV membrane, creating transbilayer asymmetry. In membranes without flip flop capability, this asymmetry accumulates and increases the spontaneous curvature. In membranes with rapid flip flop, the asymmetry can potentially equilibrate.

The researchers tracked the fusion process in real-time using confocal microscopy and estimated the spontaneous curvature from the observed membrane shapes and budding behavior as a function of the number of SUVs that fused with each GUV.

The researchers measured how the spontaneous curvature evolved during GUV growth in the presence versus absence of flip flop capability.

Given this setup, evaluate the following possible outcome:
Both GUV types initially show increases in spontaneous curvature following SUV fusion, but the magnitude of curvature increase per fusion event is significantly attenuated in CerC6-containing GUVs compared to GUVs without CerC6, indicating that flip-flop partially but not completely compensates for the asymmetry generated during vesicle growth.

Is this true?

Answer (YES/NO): YES